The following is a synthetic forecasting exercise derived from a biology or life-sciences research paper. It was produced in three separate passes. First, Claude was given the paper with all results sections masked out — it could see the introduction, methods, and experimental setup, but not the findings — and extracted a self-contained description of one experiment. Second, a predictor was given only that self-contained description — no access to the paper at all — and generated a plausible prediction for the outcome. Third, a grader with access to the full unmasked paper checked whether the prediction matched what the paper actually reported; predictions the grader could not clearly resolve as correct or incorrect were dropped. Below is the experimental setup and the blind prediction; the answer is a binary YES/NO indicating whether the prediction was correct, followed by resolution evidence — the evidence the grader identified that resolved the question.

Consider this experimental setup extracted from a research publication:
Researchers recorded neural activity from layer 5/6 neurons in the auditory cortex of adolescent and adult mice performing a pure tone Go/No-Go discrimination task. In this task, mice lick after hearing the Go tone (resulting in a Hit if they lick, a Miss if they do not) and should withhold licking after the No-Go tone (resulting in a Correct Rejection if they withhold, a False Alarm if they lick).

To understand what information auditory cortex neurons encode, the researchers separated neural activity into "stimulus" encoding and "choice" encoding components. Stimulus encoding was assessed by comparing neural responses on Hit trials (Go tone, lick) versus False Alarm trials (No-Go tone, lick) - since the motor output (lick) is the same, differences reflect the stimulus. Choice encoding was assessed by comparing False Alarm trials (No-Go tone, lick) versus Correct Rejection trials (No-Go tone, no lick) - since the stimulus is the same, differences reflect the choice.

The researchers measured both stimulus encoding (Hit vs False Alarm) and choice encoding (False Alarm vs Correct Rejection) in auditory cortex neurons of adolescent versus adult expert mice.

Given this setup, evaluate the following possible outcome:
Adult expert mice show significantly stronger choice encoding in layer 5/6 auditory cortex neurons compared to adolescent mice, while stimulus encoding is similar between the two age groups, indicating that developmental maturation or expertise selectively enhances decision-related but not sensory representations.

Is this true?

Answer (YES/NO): NO